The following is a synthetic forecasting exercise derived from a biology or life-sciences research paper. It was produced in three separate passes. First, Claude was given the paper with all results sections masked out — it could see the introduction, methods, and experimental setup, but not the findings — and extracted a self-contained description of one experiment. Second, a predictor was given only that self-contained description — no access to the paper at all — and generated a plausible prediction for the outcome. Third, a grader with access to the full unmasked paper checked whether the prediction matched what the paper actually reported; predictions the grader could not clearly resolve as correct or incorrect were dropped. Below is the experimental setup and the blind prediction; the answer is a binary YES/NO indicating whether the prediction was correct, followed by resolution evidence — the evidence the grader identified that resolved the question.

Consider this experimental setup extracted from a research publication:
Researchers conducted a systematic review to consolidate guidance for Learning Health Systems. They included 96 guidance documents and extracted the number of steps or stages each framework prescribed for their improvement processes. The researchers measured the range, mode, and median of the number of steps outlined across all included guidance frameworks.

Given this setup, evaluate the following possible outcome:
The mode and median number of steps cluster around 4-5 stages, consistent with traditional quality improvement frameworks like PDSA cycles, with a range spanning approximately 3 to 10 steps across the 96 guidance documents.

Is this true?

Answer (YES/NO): NO